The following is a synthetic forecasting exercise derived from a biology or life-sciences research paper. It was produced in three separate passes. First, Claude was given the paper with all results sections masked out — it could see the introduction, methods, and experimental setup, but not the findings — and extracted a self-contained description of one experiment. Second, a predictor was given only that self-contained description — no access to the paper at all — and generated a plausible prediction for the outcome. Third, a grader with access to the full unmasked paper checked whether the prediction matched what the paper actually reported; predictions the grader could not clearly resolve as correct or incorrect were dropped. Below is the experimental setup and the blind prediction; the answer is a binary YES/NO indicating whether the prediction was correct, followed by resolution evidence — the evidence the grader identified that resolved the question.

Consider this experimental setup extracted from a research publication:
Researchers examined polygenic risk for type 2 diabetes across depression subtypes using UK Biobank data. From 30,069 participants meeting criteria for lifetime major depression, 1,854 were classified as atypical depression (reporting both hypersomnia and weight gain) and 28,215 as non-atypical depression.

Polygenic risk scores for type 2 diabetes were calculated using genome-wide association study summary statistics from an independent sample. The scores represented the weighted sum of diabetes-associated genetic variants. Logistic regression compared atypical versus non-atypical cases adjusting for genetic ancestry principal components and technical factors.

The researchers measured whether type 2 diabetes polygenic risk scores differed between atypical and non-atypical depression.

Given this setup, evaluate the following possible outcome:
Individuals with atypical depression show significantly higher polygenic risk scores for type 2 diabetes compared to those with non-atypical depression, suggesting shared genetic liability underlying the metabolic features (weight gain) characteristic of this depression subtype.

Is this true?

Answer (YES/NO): NO